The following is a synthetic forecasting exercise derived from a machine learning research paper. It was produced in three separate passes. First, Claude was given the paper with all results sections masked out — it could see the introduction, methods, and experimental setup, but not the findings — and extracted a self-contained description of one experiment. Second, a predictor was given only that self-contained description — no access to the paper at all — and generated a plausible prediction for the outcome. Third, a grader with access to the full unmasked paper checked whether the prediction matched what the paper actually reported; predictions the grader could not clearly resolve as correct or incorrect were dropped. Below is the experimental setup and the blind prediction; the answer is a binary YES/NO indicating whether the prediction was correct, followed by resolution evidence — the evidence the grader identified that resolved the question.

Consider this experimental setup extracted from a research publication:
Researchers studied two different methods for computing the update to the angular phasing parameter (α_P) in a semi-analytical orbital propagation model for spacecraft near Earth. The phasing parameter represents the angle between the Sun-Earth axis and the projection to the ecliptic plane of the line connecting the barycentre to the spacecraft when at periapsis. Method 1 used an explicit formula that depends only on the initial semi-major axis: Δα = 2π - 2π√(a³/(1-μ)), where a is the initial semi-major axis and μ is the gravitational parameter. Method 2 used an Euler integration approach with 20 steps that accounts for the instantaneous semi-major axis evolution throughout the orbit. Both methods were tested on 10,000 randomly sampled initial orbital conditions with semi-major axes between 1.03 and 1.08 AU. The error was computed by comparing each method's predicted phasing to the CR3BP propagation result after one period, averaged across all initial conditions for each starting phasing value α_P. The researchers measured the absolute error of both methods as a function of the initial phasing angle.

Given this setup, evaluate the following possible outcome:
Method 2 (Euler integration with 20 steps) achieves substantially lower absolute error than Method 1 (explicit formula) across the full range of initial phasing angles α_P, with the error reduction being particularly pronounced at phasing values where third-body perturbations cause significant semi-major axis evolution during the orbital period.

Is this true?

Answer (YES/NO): YES